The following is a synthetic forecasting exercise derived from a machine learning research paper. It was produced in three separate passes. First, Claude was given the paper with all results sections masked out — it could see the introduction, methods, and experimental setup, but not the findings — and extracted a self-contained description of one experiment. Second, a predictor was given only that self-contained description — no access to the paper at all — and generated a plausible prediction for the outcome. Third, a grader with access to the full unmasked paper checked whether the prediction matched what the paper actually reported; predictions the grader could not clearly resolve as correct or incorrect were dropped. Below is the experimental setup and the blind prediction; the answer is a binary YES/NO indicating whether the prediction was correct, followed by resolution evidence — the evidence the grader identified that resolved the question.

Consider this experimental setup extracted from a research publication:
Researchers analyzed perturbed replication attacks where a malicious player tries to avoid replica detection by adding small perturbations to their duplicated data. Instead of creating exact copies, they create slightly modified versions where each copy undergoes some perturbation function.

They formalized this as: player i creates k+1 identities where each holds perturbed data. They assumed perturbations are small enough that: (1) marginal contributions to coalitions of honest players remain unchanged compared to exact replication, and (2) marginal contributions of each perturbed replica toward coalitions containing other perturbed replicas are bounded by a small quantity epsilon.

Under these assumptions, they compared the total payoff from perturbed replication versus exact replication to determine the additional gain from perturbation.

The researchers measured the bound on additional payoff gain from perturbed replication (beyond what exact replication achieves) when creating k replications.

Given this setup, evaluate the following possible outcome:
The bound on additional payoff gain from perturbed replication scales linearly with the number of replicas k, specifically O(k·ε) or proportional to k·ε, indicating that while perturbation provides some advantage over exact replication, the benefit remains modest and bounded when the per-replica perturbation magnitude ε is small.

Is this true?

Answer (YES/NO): YES